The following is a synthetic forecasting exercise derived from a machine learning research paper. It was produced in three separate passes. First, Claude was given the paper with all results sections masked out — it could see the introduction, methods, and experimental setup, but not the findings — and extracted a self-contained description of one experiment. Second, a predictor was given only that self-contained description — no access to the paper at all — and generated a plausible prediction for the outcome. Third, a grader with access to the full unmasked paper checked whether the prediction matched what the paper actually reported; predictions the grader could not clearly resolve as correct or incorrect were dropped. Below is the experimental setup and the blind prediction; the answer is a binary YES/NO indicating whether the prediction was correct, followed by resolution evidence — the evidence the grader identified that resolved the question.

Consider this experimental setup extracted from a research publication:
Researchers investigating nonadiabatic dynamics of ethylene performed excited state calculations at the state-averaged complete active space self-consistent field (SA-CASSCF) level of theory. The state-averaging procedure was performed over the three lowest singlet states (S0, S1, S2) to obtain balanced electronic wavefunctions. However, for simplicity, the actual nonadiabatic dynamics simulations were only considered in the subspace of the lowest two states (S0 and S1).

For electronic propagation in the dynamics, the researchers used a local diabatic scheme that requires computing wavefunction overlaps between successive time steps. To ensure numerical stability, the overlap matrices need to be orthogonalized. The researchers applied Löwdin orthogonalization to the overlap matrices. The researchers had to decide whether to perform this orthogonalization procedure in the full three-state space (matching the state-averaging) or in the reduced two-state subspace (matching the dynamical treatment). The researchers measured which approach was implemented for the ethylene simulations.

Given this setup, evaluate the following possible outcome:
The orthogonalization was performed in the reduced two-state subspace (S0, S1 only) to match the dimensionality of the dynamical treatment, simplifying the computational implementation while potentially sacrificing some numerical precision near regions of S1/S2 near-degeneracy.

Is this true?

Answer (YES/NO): NO